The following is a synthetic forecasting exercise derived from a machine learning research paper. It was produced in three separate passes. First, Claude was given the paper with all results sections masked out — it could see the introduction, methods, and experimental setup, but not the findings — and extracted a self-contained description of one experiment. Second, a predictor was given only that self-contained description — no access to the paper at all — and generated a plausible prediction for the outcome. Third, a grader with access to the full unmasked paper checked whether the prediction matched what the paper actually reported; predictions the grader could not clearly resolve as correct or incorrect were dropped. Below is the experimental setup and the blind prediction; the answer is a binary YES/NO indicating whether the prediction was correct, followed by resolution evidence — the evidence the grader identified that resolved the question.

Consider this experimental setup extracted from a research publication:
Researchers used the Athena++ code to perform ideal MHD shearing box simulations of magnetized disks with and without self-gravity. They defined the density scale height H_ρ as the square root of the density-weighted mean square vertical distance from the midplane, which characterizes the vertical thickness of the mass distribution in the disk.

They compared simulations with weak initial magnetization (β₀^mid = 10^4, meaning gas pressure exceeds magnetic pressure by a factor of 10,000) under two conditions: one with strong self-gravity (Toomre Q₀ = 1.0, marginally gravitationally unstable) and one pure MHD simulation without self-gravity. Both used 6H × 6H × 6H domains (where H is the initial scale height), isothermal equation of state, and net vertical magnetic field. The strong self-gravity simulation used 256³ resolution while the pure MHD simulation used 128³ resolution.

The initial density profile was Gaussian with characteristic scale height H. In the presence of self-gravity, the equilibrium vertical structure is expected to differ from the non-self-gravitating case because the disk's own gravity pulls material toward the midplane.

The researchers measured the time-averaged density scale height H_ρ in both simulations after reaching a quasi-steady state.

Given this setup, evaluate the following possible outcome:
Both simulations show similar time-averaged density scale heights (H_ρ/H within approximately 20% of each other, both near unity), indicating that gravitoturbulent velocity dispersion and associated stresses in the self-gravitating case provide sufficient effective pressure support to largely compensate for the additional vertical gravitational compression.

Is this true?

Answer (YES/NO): NO